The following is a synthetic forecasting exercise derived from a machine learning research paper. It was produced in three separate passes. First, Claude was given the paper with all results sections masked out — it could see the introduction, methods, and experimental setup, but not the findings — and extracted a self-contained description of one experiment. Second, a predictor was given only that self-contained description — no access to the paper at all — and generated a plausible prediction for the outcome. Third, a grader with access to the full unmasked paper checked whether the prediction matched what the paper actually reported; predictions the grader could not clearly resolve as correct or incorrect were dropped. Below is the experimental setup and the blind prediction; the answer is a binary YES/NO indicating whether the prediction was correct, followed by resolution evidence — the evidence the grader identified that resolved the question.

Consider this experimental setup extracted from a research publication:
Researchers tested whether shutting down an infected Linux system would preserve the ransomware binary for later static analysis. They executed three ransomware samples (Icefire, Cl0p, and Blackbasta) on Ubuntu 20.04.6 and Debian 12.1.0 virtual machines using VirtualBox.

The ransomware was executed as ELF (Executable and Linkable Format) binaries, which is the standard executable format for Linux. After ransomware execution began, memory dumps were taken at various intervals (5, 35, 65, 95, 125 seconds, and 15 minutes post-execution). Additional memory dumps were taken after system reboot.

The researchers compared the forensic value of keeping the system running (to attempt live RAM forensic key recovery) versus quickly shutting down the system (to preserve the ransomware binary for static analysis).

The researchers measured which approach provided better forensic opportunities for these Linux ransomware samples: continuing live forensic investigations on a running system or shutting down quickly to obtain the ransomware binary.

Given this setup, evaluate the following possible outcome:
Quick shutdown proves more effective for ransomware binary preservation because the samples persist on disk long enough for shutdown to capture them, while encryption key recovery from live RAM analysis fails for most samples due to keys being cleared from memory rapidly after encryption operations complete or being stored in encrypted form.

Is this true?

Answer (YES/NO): NO